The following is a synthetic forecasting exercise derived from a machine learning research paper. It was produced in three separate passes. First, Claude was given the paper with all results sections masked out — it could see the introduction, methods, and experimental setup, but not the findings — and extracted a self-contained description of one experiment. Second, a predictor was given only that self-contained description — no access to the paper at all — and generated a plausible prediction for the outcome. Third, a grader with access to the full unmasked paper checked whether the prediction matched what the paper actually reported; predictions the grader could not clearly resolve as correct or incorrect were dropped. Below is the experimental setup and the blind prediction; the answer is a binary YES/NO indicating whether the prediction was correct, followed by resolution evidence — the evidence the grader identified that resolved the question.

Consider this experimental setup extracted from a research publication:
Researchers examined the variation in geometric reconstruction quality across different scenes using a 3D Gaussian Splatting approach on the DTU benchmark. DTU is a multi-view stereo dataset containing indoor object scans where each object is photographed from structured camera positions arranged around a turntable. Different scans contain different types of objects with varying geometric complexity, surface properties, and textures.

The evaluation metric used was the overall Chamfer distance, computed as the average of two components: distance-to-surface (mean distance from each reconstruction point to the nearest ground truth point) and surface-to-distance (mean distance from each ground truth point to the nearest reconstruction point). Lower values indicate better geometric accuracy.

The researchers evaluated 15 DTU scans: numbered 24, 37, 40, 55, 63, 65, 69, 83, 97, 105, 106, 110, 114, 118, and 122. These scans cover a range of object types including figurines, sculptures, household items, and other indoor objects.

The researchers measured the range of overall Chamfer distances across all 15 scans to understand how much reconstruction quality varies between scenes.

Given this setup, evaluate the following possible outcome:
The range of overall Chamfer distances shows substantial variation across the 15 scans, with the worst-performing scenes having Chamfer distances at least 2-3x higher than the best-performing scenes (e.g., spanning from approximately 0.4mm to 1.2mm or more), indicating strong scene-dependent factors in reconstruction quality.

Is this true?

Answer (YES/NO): NO